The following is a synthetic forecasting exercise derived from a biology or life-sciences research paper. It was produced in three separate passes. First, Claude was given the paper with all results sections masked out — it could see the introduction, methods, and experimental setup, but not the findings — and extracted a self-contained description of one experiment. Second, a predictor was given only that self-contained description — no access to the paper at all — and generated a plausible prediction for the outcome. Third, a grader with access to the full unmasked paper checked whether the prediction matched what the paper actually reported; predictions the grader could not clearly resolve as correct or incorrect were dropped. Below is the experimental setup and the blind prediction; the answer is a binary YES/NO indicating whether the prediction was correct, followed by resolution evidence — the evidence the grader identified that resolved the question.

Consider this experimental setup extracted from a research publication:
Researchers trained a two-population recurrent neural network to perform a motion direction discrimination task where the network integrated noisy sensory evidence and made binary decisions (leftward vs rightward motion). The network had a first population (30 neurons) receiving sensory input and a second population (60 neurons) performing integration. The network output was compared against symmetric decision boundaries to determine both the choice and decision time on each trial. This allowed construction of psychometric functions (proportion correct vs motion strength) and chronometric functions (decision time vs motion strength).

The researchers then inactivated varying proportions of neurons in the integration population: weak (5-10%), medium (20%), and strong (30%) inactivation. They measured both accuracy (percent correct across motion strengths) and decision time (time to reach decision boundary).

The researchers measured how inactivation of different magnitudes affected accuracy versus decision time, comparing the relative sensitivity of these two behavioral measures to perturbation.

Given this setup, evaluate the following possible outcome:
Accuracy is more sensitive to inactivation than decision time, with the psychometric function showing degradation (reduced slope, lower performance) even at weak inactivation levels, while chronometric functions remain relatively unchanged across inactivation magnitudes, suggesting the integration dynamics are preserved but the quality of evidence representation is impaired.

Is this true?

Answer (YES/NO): NO